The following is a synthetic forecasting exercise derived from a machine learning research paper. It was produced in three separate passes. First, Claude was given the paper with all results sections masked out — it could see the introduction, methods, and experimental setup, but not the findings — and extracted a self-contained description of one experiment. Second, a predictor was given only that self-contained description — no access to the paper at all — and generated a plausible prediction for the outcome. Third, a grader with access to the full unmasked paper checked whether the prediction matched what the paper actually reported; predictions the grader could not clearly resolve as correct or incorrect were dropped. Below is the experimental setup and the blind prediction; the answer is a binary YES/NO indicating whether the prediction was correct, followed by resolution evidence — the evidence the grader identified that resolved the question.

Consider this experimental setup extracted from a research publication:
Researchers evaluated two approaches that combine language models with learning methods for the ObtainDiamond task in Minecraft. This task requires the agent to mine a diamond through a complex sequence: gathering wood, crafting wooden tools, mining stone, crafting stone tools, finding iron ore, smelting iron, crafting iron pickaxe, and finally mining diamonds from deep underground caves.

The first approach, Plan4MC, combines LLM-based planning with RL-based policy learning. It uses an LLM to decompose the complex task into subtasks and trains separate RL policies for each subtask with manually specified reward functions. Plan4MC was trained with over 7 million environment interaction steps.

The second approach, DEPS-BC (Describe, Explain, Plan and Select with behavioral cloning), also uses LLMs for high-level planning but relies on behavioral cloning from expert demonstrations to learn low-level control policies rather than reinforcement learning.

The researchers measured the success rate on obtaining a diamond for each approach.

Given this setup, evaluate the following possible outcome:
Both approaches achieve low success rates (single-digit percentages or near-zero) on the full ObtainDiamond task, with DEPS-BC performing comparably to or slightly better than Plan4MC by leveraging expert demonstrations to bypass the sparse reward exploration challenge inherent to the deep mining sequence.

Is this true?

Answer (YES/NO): YES